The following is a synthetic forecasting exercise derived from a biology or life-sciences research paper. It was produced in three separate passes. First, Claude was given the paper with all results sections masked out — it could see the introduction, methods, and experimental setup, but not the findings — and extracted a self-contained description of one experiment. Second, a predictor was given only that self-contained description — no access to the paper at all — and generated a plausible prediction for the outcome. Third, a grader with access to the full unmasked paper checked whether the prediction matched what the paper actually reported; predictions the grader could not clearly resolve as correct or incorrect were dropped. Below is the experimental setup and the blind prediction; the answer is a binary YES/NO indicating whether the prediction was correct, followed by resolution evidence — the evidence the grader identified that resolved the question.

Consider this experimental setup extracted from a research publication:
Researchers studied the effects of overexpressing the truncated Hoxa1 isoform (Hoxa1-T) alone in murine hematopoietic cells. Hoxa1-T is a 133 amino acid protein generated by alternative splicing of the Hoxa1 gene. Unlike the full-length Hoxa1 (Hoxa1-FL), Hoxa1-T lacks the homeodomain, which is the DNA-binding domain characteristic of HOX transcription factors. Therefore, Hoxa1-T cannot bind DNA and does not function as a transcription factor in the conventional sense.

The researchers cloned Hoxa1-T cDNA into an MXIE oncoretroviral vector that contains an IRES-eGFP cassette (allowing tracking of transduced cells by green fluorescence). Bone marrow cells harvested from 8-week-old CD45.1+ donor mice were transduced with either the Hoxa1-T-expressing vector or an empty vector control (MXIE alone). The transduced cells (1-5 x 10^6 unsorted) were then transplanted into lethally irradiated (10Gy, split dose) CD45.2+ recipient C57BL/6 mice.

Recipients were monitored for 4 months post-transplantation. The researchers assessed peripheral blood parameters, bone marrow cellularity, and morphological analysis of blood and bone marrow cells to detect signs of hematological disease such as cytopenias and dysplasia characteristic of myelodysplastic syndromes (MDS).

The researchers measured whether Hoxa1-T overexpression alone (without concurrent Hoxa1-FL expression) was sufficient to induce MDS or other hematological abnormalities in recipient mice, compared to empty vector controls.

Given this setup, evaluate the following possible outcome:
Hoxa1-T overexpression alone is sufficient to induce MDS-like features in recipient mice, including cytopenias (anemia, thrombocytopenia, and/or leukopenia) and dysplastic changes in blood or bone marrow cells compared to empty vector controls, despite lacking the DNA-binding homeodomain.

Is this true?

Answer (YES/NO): NO